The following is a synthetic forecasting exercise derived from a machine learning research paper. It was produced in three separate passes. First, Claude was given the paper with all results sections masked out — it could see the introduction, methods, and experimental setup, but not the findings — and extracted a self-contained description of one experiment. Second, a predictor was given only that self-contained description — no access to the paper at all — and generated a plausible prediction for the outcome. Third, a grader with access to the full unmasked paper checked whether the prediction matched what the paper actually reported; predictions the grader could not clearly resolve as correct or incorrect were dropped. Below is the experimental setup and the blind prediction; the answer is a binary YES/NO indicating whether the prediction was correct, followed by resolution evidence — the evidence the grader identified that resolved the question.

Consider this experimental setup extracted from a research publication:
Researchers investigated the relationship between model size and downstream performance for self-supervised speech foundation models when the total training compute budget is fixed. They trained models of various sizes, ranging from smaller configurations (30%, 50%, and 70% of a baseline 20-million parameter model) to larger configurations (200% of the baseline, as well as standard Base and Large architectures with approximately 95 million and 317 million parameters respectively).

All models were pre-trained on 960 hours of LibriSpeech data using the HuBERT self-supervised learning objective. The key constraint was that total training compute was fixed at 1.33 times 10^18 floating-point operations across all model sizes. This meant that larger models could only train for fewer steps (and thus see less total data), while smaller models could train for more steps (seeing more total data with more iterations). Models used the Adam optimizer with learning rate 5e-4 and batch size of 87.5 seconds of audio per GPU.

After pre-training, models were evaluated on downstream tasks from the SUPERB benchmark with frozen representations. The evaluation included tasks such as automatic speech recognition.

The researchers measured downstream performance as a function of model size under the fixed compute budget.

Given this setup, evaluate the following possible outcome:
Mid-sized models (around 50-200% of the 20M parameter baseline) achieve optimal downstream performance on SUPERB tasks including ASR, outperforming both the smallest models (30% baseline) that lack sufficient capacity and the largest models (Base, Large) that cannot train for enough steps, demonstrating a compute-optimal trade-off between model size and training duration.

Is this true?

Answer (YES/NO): NO